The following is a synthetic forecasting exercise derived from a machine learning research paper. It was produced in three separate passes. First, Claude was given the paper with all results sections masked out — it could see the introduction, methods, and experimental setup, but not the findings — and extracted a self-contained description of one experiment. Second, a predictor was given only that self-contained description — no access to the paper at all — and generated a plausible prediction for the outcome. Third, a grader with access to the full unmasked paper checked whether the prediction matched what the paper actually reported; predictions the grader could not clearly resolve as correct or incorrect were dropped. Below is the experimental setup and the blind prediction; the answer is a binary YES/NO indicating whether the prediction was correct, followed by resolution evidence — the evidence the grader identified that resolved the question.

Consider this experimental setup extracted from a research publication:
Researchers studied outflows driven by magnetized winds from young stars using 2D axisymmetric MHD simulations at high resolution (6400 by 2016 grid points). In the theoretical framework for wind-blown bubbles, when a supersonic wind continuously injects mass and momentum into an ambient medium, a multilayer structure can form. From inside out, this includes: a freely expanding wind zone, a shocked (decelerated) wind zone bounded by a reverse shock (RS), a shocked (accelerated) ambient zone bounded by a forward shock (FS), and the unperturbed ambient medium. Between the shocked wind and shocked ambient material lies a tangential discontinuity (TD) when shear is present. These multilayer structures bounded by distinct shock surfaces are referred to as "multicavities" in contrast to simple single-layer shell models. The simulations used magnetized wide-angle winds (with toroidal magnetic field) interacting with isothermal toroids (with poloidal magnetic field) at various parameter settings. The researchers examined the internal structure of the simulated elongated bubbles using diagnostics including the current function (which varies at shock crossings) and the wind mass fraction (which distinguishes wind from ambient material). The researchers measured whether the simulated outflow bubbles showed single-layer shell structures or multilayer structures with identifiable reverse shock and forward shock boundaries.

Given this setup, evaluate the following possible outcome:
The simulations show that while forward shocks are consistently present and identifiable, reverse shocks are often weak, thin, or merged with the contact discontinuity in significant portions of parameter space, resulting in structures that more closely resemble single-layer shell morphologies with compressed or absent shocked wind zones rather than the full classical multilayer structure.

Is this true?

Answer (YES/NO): NO